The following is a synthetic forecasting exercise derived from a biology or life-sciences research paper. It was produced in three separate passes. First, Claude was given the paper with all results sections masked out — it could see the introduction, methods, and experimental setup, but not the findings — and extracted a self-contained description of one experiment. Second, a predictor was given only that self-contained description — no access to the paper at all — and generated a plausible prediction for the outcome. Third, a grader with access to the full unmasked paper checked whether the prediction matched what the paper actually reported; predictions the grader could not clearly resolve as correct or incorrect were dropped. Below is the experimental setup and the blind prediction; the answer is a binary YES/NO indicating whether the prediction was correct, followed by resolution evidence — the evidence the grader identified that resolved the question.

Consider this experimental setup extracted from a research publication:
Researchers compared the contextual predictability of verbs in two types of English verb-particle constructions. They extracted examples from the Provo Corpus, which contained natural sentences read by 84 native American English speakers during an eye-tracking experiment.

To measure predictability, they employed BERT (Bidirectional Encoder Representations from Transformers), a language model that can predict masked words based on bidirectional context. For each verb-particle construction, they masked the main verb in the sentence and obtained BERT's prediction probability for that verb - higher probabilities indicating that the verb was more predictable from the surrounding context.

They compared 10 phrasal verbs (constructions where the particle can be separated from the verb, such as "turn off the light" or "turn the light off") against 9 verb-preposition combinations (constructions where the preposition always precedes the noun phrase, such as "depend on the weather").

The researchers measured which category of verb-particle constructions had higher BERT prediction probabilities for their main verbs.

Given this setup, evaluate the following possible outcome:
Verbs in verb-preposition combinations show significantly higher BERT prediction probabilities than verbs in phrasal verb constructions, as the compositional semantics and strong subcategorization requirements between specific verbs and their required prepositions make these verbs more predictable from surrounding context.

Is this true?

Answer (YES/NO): YES